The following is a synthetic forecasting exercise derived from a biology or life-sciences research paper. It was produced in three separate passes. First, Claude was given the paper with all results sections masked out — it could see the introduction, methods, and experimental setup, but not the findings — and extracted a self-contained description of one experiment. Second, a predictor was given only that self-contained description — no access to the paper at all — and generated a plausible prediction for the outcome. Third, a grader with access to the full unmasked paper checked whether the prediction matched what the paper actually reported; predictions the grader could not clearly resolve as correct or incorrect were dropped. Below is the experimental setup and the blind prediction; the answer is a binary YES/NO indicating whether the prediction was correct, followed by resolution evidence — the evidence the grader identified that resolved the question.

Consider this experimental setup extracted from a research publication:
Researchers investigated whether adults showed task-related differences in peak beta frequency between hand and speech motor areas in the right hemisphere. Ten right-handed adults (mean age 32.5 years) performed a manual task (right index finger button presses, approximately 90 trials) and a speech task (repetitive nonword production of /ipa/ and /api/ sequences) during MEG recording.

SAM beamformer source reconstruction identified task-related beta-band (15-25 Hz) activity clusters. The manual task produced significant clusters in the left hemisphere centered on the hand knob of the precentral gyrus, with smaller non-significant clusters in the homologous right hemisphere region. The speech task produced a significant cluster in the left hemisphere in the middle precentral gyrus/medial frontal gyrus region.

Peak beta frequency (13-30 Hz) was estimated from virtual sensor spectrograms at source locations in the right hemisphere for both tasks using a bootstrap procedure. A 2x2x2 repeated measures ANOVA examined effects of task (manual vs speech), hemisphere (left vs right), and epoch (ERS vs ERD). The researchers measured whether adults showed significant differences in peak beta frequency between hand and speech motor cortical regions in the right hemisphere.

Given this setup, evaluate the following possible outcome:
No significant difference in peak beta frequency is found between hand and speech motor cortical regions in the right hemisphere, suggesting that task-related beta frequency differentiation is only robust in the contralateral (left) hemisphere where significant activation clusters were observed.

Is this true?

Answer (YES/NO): NO